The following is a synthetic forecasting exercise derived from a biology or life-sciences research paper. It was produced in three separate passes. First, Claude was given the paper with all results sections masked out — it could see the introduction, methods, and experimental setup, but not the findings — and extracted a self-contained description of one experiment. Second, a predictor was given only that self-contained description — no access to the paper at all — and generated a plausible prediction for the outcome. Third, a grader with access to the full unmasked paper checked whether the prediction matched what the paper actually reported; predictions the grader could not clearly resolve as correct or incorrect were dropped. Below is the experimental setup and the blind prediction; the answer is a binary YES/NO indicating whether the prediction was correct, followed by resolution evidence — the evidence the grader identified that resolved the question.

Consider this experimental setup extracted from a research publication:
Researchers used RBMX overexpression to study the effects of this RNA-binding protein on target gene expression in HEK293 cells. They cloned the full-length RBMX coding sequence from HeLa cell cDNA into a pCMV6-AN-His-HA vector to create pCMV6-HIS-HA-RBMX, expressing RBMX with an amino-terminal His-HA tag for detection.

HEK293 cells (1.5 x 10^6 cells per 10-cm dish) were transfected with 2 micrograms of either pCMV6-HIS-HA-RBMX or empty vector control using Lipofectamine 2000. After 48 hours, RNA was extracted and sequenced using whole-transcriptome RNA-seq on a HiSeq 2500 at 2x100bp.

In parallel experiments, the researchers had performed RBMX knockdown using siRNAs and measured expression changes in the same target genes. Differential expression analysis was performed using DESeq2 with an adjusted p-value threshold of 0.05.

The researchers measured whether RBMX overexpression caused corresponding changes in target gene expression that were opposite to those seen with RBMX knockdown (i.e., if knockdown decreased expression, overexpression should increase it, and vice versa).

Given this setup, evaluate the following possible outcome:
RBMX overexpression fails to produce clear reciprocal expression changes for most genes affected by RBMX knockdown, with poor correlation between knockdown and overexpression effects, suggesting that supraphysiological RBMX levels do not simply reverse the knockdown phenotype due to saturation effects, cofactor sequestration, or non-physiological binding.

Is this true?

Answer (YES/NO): YES